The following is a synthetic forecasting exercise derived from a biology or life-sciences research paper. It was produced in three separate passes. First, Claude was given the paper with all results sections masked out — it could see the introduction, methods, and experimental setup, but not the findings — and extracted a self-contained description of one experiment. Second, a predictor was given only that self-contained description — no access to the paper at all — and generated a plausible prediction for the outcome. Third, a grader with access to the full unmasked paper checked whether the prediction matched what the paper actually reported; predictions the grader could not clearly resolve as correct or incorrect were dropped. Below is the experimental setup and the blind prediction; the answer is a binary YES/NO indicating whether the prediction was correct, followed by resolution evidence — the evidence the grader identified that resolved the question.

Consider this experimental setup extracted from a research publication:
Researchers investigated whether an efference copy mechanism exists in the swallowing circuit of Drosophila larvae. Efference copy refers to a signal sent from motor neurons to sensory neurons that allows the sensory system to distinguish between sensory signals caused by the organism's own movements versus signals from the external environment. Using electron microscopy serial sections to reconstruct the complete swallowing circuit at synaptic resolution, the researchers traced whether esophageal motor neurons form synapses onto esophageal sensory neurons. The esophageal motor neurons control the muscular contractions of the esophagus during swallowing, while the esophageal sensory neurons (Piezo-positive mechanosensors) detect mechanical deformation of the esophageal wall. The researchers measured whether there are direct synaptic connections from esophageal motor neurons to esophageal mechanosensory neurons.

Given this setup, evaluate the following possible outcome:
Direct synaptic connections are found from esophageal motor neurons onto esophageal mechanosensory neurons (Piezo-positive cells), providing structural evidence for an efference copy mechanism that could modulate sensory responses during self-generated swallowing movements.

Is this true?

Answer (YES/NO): YES